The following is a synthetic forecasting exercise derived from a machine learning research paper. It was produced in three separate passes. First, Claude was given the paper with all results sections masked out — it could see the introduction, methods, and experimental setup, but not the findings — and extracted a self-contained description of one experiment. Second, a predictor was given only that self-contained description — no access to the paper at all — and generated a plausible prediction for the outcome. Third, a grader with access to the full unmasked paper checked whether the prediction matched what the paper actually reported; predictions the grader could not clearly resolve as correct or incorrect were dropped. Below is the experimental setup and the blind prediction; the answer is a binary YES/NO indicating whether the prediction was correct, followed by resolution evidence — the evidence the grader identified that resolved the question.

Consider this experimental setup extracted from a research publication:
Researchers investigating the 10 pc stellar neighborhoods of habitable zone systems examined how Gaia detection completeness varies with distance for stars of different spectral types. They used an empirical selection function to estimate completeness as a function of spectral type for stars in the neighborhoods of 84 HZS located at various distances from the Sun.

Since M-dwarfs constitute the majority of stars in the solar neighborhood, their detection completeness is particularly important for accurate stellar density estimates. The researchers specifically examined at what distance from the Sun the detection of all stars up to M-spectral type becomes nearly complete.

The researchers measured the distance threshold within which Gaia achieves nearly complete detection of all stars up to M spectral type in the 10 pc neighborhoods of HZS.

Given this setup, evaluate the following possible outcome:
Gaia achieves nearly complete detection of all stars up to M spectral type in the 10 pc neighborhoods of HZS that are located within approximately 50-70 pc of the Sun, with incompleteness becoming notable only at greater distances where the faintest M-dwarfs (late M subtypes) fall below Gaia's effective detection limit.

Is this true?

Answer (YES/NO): NO